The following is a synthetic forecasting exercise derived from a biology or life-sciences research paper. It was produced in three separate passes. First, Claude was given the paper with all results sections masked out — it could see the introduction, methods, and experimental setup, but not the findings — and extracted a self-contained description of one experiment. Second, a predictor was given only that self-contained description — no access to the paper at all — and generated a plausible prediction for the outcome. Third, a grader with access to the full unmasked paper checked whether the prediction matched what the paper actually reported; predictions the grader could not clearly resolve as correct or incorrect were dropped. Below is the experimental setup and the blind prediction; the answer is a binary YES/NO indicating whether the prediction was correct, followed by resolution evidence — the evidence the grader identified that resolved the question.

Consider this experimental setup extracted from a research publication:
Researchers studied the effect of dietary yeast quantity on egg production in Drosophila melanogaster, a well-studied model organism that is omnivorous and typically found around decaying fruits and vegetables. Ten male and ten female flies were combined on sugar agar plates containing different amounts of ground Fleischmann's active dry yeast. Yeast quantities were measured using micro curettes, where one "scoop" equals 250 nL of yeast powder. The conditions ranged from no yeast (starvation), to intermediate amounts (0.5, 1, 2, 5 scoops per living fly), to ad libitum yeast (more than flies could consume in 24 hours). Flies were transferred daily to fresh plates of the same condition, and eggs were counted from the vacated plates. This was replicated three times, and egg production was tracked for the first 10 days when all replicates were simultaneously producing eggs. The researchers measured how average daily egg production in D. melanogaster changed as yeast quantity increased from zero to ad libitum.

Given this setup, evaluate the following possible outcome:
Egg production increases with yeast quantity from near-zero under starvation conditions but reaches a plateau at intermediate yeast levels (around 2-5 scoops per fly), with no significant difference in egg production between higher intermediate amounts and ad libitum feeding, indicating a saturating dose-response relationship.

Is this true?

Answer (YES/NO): NO